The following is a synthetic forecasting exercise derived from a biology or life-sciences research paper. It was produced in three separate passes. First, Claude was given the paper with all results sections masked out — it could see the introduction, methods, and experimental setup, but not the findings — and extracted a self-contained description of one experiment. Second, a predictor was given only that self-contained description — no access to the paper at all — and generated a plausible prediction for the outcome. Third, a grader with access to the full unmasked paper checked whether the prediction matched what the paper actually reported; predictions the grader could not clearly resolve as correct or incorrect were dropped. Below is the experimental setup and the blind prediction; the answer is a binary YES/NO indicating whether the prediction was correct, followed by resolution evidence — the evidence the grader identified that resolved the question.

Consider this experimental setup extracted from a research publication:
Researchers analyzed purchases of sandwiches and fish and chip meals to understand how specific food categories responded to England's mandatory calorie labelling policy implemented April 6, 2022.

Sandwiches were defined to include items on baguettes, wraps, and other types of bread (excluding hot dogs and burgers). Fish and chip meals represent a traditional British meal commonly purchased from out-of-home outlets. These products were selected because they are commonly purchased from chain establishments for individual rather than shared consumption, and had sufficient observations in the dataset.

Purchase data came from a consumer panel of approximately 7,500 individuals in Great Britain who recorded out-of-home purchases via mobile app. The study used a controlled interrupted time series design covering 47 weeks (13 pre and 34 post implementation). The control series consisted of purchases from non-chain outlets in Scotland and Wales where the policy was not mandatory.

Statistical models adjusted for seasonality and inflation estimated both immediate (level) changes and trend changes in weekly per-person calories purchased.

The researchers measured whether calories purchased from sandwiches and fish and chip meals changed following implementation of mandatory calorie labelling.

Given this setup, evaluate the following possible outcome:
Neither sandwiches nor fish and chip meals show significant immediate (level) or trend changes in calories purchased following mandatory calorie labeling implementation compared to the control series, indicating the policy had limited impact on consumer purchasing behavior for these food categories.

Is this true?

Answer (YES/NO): YES